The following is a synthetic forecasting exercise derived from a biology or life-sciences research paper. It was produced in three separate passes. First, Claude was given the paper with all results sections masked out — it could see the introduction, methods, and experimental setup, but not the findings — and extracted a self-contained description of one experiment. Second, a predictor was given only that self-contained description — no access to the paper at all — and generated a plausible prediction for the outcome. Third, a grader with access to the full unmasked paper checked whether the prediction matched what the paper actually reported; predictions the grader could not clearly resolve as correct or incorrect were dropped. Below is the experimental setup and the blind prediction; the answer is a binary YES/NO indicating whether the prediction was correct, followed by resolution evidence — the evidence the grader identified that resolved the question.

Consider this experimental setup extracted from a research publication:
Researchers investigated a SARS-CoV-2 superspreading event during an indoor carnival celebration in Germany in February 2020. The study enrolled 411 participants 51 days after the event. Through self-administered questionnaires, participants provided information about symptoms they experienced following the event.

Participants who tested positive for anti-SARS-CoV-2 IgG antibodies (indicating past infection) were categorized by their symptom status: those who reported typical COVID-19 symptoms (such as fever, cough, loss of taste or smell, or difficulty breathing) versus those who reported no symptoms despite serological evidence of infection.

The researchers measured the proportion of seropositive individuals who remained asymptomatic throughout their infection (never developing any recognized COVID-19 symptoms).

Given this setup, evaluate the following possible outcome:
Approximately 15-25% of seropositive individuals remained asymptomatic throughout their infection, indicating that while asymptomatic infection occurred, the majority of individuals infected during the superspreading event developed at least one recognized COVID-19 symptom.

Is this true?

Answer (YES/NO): YES